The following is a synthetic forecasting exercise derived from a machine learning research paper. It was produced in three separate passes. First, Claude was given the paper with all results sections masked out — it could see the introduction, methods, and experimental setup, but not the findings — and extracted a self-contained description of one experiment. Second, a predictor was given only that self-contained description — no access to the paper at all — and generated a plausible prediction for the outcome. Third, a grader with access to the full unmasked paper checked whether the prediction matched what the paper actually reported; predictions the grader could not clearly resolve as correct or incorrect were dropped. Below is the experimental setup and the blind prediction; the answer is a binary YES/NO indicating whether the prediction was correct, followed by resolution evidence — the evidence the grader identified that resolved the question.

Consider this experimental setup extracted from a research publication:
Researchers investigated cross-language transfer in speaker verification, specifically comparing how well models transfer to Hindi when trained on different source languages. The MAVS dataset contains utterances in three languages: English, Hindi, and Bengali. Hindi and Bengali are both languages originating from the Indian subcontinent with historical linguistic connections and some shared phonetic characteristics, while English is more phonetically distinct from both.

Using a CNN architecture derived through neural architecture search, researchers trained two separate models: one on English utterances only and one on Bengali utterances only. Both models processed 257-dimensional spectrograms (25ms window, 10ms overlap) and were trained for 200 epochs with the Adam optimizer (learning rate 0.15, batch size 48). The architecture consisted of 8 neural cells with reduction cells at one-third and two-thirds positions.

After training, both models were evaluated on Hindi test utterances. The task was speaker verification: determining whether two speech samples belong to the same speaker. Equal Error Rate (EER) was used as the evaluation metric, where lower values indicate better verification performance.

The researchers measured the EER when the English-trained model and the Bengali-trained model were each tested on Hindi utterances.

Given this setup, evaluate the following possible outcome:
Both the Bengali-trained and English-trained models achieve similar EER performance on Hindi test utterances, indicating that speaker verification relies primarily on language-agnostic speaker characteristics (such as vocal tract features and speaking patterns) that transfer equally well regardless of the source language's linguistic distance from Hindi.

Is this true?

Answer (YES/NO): NO